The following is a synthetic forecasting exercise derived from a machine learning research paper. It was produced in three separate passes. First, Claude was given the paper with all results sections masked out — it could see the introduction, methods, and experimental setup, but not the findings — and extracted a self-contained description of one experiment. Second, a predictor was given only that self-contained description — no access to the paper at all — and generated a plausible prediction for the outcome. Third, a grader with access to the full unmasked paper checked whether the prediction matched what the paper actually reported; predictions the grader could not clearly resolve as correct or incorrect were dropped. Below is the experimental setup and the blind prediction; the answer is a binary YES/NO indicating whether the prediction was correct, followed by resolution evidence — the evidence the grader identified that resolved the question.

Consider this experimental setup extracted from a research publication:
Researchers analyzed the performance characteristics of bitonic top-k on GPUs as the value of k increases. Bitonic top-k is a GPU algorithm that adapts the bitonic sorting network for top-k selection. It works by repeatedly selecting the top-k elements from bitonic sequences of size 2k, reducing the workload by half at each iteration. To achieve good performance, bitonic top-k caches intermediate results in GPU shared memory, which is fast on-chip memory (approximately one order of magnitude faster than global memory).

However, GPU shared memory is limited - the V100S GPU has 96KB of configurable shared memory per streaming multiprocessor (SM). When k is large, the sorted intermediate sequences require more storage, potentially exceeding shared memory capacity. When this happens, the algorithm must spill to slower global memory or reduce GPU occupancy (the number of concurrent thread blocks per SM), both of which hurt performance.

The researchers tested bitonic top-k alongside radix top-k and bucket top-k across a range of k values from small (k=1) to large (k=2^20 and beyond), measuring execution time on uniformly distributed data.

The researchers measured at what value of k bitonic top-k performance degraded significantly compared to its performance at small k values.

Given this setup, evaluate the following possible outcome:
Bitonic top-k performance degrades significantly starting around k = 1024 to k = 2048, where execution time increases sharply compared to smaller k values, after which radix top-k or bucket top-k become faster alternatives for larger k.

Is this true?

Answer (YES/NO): NO